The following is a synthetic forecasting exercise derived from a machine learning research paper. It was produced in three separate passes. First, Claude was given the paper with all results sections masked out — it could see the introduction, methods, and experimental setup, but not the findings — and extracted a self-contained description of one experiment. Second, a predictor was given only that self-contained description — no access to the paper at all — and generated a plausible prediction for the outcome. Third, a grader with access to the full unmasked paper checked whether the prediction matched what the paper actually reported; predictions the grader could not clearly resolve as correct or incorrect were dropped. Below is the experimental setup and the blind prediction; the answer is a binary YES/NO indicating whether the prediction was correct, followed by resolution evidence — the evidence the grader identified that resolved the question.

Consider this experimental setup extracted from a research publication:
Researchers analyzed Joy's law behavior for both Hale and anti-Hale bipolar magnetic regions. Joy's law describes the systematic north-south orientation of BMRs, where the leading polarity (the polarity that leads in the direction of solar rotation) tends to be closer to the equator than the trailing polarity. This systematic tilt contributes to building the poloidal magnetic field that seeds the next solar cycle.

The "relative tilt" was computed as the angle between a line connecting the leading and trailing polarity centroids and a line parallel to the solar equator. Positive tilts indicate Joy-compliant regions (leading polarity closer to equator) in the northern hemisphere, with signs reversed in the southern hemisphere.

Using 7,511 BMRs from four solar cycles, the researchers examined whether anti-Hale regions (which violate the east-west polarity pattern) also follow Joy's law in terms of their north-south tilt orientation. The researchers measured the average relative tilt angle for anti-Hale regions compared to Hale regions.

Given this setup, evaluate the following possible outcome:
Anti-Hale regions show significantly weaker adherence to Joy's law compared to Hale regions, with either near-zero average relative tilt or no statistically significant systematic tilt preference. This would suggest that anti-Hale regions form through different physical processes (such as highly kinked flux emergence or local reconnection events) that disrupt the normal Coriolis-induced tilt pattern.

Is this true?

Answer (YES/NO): NO